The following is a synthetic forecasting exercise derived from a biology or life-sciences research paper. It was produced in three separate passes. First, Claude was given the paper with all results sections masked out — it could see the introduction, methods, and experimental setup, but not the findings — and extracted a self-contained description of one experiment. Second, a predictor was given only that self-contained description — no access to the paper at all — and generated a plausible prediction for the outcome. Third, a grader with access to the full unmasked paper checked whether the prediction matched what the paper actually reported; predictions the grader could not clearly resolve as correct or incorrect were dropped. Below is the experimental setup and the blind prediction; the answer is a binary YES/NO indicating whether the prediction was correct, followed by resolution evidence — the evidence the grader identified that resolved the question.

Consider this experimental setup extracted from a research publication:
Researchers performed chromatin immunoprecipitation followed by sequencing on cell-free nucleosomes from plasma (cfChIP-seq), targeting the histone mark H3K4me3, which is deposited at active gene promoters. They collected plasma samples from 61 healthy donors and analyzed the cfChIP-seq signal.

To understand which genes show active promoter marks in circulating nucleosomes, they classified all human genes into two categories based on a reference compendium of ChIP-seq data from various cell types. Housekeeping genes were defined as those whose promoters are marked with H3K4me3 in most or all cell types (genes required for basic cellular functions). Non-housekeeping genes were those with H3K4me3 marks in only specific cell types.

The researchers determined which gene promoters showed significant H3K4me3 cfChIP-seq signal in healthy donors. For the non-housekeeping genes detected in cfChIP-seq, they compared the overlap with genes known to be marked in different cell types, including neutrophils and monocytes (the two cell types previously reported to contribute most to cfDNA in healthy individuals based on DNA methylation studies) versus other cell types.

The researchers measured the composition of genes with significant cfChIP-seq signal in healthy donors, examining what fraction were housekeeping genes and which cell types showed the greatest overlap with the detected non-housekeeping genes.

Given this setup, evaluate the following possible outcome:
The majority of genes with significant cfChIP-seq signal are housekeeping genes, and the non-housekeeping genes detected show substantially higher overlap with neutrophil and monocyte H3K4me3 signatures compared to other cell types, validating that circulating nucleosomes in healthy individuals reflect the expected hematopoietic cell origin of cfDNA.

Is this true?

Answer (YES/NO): YES